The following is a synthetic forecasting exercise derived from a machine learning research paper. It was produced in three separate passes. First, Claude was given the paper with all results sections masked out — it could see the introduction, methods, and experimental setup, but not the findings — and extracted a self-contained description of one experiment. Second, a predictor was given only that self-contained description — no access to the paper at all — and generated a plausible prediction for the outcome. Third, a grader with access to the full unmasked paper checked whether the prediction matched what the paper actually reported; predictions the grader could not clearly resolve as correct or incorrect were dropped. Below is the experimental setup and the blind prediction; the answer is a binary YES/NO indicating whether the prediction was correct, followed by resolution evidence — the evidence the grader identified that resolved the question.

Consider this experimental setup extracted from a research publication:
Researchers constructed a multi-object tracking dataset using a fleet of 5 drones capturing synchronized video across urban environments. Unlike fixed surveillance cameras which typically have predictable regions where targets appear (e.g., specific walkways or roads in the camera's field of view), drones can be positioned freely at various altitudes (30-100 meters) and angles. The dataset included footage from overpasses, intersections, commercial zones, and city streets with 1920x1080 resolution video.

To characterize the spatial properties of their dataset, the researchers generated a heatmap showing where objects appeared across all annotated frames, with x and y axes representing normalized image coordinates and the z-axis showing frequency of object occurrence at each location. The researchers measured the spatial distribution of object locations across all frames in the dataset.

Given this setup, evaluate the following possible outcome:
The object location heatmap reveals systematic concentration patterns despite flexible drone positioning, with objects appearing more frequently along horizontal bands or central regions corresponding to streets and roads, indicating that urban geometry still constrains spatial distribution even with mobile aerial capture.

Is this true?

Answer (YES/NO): NO